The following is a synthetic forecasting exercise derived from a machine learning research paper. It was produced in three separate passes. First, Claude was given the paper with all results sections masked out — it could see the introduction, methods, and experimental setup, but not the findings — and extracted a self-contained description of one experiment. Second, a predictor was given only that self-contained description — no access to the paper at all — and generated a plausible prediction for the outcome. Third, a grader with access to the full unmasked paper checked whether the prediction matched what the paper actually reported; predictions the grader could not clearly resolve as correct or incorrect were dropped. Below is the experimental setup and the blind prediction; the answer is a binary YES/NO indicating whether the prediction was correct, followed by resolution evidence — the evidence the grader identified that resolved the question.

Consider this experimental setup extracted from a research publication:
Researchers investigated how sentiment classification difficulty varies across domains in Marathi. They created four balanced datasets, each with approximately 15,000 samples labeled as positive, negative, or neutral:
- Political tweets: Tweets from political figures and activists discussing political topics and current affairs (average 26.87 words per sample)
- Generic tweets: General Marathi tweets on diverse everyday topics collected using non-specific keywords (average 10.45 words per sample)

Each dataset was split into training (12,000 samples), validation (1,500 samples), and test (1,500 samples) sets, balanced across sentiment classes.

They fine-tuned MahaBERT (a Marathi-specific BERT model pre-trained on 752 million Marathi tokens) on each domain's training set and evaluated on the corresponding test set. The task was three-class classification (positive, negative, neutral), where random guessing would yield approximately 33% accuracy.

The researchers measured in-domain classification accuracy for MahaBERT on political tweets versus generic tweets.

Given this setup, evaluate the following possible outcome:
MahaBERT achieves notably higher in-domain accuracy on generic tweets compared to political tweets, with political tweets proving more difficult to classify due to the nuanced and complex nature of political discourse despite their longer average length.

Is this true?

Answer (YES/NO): NO